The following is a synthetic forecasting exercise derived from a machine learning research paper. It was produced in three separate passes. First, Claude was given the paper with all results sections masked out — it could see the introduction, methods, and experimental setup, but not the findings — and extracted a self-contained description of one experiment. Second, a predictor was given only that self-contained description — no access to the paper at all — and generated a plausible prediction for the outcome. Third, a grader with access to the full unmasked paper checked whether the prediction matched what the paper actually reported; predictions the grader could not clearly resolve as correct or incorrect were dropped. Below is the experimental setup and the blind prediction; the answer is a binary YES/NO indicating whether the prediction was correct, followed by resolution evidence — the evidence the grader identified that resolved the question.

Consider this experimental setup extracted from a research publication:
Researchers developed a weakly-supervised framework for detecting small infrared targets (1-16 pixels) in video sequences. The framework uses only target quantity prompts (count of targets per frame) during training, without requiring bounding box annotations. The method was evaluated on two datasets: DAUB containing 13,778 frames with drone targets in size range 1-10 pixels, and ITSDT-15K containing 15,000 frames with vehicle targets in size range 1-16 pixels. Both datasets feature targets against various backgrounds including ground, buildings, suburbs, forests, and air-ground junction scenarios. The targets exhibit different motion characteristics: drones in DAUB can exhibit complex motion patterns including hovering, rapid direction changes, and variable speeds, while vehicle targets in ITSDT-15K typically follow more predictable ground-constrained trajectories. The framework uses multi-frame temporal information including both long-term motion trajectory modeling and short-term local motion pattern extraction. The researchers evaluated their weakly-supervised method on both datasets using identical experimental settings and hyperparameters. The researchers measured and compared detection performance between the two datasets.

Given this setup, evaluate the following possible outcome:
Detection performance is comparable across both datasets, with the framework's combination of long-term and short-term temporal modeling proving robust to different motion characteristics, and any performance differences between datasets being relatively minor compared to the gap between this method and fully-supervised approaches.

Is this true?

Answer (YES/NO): NO